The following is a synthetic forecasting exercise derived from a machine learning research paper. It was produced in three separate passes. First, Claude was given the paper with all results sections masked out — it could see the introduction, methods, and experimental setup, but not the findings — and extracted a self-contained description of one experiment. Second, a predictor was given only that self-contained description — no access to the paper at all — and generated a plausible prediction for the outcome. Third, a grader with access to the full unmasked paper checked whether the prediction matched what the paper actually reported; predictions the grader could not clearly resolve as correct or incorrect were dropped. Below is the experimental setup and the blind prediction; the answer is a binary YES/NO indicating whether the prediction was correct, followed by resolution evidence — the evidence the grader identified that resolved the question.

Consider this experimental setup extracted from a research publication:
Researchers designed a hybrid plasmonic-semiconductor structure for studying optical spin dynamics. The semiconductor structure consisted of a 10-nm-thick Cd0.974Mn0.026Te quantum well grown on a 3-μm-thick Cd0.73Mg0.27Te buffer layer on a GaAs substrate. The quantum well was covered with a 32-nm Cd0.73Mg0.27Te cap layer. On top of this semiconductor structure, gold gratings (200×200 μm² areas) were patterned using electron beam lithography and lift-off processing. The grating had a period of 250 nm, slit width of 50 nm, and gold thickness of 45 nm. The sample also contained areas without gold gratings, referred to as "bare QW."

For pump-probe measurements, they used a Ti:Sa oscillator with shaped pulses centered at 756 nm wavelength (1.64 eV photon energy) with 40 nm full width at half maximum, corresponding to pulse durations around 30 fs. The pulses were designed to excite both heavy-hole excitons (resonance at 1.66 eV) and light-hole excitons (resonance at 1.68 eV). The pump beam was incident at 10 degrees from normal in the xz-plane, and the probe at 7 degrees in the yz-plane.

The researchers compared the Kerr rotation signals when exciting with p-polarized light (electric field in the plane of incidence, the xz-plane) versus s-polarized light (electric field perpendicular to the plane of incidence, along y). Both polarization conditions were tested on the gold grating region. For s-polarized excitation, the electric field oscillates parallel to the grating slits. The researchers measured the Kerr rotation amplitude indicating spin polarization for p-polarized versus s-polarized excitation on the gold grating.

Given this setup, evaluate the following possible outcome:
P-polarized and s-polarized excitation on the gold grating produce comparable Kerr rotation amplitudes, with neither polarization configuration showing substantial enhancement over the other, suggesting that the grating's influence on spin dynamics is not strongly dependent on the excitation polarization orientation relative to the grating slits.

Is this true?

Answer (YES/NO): NO